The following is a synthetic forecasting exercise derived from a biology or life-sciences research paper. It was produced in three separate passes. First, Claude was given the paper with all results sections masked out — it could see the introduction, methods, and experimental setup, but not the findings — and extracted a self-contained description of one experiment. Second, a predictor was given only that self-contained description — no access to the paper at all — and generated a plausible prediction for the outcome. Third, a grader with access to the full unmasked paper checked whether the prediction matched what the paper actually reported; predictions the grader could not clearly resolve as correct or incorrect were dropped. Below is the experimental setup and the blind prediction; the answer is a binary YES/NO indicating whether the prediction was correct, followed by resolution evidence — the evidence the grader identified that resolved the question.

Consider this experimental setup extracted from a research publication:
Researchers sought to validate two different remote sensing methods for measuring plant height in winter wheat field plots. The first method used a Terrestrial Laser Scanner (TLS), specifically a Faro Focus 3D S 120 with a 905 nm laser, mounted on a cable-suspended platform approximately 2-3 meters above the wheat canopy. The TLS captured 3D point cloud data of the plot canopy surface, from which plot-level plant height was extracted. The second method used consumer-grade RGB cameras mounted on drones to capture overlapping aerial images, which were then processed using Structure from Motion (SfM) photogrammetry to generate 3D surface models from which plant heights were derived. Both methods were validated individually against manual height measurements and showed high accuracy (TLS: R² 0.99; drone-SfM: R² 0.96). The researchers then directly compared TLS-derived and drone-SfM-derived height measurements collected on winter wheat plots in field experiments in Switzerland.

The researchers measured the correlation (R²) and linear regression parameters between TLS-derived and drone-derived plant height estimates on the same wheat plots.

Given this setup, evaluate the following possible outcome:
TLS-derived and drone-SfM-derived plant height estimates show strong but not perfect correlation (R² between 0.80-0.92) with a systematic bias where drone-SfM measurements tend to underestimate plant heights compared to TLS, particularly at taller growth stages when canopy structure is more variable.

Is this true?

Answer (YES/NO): NO